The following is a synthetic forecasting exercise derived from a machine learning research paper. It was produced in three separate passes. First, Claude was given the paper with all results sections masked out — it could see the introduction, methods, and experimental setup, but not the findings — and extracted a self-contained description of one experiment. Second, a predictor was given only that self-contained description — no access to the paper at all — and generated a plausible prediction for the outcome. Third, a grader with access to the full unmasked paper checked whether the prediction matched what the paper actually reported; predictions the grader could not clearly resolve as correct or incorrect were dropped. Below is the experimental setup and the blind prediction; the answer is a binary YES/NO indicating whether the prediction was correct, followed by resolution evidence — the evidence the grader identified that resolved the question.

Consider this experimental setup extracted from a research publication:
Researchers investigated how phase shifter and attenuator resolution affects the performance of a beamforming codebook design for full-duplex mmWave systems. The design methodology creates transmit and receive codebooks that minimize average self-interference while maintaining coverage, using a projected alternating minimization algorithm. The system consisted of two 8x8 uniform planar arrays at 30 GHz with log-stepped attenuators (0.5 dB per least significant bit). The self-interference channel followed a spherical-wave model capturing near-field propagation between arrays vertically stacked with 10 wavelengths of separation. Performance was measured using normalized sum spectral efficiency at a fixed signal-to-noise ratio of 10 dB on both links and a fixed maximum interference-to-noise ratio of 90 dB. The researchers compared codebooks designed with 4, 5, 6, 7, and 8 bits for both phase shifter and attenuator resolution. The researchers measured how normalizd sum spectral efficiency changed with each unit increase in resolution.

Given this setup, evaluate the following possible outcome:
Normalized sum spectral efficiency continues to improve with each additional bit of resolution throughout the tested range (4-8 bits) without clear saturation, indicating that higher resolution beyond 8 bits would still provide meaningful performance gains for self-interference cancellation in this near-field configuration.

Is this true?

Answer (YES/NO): YES